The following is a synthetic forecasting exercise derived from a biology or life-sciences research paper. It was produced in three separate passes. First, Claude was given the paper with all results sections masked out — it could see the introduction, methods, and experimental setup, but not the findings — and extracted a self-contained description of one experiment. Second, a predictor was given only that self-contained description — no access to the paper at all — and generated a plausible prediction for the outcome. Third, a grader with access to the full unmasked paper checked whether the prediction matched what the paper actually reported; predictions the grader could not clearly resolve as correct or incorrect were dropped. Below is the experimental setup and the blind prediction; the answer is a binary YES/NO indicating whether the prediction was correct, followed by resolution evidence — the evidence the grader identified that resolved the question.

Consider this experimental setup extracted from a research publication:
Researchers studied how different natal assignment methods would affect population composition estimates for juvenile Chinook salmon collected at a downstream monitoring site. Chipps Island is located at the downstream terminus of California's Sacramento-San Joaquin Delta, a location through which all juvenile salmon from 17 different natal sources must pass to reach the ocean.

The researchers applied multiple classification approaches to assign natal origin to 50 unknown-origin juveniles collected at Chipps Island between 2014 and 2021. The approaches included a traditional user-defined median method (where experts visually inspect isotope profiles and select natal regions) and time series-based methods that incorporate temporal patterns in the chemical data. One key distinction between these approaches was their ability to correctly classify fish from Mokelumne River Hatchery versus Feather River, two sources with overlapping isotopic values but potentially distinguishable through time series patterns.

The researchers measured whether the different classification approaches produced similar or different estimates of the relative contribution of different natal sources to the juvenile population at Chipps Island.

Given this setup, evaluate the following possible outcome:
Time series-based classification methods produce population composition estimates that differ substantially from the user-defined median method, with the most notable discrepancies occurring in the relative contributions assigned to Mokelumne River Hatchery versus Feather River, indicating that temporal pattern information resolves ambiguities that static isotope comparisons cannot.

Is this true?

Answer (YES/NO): YES